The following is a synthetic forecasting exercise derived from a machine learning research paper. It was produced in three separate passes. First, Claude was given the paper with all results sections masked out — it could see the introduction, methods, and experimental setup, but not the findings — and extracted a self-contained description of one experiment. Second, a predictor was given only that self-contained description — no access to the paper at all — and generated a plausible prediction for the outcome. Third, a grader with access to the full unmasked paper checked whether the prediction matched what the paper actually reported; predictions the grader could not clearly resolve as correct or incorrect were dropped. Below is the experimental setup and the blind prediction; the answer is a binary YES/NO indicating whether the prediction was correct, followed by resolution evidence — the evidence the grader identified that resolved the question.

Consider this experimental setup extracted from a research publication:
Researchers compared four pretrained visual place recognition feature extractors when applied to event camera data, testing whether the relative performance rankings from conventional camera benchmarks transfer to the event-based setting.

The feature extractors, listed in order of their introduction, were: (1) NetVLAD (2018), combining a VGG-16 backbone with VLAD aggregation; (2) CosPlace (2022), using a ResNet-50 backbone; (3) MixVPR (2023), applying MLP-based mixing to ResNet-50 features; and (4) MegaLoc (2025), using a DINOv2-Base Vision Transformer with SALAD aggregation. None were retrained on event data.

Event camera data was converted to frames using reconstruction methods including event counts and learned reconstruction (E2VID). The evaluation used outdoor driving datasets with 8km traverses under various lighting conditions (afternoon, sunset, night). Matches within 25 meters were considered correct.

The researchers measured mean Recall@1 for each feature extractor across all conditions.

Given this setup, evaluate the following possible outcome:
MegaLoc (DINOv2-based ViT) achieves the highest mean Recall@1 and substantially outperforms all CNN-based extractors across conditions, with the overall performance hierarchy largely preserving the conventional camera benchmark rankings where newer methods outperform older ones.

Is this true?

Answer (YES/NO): NO